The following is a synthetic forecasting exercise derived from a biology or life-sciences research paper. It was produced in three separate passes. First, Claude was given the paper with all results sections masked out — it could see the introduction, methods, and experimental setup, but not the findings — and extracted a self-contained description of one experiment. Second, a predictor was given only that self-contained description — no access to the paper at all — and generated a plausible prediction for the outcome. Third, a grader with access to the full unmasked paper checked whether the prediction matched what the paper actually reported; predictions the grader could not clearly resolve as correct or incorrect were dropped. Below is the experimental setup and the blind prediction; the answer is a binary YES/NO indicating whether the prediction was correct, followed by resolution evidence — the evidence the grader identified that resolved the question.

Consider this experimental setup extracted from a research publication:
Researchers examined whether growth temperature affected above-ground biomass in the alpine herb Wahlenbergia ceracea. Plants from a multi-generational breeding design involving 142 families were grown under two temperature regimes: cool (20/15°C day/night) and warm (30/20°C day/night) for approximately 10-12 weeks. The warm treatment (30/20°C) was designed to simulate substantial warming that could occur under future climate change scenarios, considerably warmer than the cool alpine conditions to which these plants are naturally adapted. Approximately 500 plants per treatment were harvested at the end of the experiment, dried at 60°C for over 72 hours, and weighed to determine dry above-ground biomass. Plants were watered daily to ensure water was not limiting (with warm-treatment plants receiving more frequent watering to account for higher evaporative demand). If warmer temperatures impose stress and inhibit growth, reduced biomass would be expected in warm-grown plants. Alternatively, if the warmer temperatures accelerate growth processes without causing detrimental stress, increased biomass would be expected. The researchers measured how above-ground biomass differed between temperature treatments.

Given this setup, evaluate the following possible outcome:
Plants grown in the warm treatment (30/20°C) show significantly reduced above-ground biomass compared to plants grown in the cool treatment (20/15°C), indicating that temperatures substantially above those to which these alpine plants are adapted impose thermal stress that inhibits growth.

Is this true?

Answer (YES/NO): NO